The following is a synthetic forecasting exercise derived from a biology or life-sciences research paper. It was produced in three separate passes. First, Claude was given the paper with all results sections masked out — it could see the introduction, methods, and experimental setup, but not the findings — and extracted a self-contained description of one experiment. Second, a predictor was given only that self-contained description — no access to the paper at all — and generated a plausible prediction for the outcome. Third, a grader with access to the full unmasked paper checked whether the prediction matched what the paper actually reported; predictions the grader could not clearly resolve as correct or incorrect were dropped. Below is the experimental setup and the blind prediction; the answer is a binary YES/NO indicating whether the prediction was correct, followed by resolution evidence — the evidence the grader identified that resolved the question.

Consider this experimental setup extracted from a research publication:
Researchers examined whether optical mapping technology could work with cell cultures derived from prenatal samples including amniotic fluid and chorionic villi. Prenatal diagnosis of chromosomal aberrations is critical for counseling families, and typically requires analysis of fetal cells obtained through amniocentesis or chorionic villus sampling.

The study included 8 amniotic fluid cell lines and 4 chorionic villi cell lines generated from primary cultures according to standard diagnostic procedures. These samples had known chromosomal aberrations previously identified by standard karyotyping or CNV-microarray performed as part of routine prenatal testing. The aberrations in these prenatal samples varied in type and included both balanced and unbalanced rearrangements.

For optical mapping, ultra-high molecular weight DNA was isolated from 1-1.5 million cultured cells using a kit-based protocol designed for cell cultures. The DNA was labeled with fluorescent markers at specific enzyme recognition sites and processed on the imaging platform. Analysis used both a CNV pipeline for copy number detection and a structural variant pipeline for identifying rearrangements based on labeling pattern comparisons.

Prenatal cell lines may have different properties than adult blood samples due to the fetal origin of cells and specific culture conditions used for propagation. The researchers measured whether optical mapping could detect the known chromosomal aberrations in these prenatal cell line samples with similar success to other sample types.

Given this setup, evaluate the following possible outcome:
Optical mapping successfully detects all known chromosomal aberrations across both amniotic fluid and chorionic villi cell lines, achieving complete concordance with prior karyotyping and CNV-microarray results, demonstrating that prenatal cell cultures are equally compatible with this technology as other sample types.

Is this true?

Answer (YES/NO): YES